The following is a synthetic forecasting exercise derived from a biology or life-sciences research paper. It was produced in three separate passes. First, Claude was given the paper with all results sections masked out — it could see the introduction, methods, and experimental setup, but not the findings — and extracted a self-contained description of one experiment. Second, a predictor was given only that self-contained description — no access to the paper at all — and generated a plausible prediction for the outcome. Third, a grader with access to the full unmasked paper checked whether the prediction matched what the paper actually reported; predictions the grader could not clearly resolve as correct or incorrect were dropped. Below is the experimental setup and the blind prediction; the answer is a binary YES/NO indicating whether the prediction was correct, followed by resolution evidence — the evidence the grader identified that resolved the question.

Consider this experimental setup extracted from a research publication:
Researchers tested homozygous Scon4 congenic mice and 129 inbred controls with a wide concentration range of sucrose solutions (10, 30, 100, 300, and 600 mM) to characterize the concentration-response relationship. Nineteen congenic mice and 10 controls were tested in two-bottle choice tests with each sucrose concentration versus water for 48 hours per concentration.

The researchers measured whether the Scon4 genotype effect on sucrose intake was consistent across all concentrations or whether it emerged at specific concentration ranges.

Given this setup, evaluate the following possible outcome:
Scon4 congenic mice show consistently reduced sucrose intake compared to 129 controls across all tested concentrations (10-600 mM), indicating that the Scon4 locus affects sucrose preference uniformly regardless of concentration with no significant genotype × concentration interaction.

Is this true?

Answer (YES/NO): NO